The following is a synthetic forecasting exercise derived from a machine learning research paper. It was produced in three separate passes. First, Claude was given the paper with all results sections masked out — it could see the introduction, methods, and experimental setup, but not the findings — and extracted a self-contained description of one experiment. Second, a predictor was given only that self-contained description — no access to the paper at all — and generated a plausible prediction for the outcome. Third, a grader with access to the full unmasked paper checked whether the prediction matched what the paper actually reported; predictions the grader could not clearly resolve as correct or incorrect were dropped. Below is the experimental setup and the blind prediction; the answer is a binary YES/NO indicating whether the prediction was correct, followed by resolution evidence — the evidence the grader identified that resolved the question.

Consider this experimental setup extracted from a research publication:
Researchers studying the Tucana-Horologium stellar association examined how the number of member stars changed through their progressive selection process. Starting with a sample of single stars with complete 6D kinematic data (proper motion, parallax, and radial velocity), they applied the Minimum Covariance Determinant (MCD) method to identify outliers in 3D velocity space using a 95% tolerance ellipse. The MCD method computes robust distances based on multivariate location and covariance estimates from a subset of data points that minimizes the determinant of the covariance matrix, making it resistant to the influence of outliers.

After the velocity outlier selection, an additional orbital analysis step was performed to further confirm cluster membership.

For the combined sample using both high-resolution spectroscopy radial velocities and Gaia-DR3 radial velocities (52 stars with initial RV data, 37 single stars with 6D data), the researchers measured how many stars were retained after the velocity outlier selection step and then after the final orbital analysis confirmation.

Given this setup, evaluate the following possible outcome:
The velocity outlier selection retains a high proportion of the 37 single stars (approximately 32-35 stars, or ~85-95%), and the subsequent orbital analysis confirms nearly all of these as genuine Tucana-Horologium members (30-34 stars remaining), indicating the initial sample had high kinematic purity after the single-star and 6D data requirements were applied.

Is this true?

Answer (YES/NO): NO